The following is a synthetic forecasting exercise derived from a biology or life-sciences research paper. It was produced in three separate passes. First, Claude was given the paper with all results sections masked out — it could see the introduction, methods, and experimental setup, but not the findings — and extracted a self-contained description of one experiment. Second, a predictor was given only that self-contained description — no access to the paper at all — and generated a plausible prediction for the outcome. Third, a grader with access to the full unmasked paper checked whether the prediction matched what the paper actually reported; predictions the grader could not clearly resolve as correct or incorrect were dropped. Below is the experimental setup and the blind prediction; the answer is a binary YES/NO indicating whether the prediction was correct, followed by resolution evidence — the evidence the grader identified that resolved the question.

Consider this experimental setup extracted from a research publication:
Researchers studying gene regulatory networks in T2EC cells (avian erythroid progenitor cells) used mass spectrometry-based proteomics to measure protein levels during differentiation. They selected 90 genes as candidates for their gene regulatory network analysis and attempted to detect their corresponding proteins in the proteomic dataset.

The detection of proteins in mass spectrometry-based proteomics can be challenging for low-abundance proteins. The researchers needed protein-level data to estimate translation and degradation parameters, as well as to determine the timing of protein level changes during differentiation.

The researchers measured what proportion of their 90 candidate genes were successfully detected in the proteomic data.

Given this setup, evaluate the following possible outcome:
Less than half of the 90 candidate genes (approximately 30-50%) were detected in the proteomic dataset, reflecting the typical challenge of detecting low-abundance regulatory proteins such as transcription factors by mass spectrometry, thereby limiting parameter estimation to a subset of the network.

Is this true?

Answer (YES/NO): NO